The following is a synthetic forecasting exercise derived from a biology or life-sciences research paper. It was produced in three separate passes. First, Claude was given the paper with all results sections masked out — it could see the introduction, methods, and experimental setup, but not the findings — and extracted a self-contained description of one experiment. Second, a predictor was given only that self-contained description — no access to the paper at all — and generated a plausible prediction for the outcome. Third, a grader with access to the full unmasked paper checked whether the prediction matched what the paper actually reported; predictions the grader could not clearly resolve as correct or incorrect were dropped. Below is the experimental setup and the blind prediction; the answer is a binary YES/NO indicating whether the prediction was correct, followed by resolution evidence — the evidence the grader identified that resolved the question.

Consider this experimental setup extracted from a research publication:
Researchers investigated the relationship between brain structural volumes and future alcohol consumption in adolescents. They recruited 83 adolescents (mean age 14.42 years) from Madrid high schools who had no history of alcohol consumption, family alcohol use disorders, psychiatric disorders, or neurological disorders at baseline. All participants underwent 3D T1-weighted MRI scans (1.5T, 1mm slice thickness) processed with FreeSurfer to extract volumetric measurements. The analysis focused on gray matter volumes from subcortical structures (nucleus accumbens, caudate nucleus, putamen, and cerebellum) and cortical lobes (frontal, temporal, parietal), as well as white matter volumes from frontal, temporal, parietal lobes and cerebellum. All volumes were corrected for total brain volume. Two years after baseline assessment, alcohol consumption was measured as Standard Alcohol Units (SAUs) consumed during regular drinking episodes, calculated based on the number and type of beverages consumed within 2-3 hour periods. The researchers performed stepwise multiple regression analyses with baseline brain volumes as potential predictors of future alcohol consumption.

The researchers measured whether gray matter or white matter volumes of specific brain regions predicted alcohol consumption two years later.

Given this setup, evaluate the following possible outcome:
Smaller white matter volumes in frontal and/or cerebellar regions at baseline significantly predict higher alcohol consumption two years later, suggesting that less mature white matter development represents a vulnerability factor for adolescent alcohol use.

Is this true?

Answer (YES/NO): NO